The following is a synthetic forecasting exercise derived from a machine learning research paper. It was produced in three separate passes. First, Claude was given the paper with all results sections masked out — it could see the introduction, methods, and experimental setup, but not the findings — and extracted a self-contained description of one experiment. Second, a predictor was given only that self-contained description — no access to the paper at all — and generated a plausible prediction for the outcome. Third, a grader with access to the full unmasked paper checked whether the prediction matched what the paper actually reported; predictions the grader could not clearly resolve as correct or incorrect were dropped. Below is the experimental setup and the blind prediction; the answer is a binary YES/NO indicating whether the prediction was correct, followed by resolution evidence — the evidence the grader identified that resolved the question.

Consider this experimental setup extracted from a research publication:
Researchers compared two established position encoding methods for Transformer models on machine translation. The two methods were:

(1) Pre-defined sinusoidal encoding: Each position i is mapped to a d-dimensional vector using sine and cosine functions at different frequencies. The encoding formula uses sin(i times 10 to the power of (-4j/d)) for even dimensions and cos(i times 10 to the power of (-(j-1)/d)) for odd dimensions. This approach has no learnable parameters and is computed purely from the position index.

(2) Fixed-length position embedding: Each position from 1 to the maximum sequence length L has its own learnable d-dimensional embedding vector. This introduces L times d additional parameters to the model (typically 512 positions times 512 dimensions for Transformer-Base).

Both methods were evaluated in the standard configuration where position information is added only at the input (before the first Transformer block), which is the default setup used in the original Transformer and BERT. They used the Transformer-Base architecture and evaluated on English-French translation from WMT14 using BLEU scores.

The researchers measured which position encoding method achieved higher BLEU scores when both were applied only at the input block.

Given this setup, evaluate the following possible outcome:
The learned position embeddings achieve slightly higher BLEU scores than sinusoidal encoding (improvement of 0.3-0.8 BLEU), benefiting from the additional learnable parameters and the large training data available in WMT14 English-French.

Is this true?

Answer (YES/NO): YES